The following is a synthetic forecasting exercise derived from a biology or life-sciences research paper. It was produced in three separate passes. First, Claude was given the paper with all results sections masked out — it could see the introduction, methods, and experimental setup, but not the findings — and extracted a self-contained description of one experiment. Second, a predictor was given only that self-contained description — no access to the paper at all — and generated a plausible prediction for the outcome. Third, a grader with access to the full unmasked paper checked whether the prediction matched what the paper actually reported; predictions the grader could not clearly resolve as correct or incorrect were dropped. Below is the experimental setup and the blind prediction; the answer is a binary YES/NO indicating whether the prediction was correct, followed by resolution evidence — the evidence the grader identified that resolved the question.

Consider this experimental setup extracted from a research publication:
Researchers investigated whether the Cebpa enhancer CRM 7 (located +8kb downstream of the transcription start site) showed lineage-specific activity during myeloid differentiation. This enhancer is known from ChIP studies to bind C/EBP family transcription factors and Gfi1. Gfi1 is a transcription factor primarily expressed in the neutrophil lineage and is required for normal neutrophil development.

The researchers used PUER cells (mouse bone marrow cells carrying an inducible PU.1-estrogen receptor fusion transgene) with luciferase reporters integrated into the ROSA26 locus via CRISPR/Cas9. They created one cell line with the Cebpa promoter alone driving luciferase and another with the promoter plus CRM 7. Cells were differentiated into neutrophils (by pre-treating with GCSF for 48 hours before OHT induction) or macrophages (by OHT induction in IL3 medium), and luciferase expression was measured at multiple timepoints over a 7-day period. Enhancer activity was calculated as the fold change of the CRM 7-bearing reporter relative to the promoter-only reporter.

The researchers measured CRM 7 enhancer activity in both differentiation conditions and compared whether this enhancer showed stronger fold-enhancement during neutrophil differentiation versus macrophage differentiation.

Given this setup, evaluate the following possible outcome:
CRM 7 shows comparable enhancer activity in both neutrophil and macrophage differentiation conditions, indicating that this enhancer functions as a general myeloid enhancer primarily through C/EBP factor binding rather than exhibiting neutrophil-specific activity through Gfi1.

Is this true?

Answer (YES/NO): NO